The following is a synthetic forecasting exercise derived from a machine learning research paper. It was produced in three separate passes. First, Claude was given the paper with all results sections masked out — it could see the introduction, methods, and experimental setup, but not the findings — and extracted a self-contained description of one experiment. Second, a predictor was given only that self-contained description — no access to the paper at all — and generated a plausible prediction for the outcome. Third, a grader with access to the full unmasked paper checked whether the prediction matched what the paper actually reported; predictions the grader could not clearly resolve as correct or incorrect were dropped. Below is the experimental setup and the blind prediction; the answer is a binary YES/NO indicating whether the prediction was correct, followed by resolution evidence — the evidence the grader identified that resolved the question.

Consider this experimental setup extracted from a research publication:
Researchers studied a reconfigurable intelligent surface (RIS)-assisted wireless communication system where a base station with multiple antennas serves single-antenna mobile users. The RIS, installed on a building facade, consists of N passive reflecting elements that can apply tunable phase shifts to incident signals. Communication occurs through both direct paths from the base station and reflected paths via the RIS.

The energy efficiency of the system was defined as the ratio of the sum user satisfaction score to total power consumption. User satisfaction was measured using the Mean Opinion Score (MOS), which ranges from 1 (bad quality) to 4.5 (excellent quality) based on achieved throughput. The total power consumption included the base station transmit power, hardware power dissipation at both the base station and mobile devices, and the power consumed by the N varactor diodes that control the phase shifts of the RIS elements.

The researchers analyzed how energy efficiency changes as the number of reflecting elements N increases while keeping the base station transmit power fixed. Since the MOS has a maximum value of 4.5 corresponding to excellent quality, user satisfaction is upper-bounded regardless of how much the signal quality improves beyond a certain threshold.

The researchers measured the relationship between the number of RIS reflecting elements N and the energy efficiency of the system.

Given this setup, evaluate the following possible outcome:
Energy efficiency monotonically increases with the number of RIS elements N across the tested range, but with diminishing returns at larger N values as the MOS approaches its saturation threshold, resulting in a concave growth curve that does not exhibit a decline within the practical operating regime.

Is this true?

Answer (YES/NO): NO